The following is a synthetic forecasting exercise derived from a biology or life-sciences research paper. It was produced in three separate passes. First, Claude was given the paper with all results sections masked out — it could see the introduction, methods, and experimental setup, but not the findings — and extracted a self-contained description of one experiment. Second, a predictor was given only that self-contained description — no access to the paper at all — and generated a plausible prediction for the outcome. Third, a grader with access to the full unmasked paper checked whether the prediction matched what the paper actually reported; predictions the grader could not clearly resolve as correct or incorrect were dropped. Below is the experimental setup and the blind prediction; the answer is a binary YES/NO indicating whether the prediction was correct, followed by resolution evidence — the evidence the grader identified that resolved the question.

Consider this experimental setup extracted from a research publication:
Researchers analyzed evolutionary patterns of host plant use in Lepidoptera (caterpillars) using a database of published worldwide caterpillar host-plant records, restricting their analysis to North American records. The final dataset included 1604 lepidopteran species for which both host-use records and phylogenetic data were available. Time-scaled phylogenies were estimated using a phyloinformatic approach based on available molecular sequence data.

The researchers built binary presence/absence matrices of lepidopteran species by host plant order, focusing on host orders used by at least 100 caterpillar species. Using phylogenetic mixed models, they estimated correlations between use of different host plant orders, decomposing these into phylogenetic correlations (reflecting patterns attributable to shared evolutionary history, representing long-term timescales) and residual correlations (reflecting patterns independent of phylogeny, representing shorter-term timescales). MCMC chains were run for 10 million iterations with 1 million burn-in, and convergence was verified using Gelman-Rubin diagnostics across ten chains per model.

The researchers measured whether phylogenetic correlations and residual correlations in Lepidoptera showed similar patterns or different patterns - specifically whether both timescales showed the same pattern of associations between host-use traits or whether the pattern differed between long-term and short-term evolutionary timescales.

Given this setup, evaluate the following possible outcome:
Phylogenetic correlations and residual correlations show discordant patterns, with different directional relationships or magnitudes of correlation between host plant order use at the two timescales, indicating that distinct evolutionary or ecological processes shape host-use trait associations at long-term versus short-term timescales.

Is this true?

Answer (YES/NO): YES